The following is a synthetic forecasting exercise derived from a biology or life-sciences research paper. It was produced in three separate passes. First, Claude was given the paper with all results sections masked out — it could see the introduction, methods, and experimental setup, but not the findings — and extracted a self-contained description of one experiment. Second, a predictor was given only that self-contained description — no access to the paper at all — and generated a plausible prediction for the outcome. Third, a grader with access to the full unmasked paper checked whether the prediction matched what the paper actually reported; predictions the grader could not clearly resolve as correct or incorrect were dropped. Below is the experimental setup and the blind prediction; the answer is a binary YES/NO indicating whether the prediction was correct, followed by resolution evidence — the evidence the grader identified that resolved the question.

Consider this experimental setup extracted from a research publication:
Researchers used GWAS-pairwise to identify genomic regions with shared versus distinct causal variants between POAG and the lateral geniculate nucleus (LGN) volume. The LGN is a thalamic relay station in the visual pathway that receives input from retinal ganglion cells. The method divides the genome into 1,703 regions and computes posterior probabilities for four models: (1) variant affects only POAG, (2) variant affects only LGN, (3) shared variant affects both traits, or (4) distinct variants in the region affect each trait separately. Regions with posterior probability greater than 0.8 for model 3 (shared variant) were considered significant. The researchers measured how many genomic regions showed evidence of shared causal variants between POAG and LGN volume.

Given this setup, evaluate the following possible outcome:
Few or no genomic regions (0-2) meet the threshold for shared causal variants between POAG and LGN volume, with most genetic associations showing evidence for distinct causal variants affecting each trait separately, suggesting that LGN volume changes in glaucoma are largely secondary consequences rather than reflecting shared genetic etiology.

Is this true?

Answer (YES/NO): YES